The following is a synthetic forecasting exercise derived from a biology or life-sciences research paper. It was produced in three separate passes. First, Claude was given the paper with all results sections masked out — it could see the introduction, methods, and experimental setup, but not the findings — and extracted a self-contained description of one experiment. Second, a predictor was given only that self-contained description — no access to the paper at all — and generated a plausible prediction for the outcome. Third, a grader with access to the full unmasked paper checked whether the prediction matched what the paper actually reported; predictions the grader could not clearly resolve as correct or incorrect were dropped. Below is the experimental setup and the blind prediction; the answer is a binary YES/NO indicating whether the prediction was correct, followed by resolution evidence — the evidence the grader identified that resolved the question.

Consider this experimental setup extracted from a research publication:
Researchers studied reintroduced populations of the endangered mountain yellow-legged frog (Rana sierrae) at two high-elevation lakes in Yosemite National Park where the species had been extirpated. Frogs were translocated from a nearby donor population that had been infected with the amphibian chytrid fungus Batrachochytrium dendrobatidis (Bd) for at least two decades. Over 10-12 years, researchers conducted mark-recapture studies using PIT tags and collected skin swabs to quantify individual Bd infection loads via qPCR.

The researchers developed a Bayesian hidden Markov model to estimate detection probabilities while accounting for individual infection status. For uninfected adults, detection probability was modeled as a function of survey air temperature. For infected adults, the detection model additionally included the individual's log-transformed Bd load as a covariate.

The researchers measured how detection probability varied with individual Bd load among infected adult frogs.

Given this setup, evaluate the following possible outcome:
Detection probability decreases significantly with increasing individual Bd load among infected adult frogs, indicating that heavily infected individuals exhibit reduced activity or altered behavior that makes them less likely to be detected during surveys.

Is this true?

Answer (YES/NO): NO